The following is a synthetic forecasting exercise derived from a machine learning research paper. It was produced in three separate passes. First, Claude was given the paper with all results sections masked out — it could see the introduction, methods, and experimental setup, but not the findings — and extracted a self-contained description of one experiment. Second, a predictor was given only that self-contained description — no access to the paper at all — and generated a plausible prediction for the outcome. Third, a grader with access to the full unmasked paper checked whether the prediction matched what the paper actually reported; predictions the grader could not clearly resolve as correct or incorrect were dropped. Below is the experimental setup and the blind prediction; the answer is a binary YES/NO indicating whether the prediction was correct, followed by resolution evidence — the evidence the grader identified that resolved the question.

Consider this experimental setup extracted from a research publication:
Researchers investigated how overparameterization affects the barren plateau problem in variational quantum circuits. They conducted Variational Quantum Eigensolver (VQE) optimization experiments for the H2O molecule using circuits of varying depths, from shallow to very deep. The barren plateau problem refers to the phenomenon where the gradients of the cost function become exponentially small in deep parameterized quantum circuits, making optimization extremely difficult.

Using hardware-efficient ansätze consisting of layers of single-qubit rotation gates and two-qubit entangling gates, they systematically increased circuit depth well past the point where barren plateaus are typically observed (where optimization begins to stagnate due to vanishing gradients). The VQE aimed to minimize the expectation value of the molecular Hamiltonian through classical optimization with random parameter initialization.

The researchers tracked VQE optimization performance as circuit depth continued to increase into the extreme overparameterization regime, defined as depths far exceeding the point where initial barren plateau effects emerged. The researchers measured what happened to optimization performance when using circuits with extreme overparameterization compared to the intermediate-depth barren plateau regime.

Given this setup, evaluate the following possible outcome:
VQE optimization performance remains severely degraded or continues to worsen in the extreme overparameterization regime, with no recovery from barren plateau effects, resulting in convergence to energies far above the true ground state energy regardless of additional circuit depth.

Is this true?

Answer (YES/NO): NO